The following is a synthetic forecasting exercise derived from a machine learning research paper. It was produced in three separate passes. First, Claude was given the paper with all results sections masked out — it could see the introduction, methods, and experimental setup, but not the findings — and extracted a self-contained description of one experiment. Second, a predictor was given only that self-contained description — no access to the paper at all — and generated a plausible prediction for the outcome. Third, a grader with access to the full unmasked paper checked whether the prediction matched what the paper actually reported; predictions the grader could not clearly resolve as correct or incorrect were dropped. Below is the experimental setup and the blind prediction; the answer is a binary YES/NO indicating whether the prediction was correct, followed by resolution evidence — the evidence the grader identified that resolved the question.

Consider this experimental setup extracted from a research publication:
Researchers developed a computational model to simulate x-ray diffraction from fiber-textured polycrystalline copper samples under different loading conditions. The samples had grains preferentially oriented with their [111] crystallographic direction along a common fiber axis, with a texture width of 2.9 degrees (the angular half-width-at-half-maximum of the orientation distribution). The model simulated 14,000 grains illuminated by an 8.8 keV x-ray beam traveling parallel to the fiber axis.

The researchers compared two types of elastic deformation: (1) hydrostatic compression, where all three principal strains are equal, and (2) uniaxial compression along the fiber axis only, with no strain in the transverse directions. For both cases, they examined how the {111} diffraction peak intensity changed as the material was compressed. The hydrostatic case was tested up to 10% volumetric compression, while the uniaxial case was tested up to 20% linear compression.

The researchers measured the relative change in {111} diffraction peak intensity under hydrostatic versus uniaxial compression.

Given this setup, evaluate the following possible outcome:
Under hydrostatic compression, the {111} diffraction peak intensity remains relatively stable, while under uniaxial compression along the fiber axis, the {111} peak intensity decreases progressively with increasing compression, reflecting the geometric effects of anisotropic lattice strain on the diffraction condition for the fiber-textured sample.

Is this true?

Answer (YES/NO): YES